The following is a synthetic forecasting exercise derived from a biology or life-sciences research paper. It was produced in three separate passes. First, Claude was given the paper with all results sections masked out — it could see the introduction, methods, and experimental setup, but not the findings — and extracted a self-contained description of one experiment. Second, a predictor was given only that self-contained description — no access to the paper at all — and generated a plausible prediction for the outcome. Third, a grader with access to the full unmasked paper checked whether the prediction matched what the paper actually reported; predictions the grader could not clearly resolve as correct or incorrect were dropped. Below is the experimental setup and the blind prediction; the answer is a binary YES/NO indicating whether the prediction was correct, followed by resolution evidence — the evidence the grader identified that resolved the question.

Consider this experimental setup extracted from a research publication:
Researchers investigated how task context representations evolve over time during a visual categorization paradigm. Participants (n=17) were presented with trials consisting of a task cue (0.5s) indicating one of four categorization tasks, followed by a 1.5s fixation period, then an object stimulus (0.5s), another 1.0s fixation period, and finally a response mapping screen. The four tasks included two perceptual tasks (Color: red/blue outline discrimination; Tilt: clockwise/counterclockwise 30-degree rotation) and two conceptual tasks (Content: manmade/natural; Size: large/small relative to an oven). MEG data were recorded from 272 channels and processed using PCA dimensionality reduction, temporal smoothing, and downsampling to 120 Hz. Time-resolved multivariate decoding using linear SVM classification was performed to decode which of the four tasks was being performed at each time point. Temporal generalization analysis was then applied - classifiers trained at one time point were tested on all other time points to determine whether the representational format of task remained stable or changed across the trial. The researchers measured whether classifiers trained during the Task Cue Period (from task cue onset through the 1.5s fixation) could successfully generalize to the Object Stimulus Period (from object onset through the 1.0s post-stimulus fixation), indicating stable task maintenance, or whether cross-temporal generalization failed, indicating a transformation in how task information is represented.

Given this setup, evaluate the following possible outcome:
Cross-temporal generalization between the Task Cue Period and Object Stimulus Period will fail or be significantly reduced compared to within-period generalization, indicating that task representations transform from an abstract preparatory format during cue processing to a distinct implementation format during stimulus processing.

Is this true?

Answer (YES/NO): YES